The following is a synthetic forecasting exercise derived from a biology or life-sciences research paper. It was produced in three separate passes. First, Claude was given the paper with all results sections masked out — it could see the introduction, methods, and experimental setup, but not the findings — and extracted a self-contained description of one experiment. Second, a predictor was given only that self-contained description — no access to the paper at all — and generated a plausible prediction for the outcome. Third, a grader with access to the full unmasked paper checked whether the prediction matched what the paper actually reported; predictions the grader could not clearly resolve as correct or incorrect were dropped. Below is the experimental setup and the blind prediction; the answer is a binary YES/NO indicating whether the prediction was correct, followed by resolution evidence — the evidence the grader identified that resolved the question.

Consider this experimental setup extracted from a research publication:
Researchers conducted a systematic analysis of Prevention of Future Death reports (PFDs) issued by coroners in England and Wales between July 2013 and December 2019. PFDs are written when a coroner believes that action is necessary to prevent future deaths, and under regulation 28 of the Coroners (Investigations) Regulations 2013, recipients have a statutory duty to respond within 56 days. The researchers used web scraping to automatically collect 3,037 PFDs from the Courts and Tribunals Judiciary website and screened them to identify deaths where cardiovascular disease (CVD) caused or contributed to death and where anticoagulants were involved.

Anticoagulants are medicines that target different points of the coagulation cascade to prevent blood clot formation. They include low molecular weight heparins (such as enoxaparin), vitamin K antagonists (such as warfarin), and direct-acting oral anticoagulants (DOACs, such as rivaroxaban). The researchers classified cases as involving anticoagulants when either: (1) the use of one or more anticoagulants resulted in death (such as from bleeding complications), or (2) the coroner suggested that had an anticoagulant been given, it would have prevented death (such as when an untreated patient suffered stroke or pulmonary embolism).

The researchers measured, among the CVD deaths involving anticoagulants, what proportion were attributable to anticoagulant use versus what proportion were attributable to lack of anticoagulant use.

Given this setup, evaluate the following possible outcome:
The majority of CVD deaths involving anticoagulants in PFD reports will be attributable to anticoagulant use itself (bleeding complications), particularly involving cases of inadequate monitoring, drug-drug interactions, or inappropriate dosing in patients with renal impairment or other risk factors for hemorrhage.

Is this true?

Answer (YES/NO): YES